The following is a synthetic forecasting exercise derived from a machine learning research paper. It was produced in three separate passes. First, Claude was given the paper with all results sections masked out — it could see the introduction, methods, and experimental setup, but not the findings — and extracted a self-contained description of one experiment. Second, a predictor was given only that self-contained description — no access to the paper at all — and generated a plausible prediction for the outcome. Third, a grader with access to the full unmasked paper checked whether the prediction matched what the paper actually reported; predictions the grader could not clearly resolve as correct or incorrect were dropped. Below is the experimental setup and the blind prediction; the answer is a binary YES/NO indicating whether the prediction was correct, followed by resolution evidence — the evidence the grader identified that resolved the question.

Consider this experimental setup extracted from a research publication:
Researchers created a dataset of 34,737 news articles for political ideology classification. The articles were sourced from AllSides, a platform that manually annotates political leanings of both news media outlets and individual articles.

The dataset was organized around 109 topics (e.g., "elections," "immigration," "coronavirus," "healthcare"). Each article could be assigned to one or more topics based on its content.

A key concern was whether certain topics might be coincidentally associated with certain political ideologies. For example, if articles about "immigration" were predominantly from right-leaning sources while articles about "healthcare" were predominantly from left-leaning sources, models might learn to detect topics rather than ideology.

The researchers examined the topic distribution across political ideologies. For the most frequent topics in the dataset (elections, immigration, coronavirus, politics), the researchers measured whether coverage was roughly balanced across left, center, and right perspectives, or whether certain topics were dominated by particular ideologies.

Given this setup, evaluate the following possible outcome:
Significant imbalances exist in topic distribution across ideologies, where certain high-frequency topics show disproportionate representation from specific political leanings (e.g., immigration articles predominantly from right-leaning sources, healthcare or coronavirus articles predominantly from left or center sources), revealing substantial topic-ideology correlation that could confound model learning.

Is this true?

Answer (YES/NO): NO